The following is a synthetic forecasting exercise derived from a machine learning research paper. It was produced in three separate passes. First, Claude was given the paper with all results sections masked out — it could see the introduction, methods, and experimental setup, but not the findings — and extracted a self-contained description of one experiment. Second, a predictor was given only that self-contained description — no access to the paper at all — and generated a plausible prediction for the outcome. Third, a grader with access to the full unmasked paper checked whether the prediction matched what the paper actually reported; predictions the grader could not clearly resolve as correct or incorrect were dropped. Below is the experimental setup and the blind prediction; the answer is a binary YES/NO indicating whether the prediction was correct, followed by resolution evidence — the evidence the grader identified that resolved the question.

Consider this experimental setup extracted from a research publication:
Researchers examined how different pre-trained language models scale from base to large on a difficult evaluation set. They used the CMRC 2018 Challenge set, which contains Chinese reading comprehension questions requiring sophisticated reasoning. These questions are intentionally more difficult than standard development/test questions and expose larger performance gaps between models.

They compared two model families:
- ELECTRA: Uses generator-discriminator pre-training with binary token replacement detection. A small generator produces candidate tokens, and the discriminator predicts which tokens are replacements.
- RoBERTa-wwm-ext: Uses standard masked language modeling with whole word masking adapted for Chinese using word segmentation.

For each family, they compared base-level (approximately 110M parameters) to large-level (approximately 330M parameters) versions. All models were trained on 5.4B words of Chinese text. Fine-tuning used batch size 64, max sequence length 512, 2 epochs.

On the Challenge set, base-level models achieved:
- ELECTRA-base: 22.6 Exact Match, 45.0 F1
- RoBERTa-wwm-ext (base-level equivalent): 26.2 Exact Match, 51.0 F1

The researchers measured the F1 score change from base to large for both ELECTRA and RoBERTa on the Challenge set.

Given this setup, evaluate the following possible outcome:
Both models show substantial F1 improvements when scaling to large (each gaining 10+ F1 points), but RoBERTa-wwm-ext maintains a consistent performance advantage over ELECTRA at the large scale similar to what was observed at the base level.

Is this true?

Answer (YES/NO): NO